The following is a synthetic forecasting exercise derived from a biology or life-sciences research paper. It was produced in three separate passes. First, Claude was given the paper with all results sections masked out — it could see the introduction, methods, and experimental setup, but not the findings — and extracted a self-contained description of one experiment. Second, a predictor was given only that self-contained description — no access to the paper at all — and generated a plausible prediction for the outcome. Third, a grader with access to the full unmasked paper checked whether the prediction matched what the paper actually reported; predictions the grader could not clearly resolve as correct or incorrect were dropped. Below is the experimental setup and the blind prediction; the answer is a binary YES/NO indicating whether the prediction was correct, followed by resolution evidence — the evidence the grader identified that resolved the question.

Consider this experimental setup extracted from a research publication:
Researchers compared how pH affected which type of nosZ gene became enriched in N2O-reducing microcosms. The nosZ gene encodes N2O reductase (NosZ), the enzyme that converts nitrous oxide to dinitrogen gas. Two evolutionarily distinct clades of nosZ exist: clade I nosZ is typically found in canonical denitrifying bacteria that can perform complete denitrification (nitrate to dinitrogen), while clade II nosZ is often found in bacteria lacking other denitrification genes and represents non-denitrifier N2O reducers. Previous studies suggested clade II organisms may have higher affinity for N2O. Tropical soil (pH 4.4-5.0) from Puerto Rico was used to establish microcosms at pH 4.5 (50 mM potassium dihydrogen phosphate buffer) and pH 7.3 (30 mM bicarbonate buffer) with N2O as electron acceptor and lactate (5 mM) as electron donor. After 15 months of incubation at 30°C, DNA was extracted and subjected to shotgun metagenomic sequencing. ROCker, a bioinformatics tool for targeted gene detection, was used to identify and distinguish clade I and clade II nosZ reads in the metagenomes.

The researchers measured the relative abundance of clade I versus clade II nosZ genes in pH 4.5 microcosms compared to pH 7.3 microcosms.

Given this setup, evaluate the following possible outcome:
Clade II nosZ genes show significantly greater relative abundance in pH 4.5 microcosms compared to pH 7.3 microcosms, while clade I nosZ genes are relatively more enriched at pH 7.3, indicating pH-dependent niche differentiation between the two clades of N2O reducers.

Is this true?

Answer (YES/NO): NO